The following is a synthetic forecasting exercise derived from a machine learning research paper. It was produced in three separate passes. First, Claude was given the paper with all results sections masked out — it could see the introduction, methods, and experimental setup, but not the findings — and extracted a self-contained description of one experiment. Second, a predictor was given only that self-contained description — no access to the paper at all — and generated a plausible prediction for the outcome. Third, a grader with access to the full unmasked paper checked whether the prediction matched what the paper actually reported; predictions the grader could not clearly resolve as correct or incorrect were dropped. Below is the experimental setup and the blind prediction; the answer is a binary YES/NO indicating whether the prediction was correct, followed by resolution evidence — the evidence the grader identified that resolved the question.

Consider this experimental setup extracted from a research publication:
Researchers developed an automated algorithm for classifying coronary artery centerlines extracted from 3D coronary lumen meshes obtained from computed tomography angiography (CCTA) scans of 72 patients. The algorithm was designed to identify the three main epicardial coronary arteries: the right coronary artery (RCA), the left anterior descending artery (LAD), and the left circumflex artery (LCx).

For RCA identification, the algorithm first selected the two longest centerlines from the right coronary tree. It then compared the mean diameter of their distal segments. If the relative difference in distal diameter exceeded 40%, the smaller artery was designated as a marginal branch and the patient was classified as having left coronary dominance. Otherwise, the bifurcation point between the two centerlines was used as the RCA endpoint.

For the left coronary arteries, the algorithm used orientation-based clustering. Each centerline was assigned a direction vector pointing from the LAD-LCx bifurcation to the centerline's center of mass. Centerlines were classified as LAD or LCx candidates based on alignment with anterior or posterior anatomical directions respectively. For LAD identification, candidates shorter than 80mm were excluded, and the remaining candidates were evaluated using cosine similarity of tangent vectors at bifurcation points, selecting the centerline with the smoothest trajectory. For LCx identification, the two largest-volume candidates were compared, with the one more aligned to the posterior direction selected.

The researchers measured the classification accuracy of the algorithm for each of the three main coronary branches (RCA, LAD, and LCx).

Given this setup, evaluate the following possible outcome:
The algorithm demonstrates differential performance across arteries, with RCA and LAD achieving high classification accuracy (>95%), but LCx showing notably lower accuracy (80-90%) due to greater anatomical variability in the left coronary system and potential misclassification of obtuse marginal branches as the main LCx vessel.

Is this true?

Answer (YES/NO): YES